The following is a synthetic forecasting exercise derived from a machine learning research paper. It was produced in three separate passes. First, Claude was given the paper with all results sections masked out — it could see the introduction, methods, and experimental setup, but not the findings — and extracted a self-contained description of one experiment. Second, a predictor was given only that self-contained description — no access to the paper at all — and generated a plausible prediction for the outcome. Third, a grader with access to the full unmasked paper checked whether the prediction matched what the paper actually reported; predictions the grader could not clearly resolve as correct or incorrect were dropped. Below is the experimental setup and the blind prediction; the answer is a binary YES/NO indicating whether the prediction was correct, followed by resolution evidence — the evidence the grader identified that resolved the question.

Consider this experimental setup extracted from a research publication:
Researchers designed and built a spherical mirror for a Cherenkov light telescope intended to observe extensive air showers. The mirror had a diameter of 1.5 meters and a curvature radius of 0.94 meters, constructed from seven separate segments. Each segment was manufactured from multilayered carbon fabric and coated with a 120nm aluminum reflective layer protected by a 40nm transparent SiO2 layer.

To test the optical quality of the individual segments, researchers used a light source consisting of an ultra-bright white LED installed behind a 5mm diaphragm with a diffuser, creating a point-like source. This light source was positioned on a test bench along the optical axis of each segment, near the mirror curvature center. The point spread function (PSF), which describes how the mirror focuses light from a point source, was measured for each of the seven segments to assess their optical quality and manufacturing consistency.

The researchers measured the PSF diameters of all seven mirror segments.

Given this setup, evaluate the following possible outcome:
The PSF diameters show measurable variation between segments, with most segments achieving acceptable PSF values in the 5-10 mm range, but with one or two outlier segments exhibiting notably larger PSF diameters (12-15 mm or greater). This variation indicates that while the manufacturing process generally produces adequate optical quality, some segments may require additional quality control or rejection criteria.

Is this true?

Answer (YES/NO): NO